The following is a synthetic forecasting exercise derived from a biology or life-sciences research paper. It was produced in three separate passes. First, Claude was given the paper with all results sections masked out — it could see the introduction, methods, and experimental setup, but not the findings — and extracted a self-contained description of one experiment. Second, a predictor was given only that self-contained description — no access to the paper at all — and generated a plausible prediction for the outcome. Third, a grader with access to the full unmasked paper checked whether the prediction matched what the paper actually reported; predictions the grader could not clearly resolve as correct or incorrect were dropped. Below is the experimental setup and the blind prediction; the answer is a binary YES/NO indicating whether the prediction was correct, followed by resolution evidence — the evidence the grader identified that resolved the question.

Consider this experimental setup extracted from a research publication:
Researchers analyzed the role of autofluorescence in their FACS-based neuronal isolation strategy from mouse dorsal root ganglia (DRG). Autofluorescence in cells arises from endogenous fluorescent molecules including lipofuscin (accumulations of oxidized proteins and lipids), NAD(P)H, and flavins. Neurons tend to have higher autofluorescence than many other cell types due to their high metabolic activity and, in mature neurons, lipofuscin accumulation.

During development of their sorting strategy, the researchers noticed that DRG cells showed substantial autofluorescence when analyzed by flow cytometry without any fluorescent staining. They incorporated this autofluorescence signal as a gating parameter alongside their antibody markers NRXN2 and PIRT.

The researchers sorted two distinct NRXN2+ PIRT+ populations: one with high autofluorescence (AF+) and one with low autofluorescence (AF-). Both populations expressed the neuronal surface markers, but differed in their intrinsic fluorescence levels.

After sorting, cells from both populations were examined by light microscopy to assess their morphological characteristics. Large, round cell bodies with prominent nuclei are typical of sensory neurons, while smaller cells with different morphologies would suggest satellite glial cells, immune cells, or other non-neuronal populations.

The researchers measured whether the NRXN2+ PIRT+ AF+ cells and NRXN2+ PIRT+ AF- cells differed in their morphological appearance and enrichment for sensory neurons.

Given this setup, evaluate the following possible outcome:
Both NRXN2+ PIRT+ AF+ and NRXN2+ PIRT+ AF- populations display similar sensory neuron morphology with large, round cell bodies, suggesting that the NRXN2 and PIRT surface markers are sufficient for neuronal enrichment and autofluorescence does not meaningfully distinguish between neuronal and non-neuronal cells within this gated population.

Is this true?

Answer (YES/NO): NO